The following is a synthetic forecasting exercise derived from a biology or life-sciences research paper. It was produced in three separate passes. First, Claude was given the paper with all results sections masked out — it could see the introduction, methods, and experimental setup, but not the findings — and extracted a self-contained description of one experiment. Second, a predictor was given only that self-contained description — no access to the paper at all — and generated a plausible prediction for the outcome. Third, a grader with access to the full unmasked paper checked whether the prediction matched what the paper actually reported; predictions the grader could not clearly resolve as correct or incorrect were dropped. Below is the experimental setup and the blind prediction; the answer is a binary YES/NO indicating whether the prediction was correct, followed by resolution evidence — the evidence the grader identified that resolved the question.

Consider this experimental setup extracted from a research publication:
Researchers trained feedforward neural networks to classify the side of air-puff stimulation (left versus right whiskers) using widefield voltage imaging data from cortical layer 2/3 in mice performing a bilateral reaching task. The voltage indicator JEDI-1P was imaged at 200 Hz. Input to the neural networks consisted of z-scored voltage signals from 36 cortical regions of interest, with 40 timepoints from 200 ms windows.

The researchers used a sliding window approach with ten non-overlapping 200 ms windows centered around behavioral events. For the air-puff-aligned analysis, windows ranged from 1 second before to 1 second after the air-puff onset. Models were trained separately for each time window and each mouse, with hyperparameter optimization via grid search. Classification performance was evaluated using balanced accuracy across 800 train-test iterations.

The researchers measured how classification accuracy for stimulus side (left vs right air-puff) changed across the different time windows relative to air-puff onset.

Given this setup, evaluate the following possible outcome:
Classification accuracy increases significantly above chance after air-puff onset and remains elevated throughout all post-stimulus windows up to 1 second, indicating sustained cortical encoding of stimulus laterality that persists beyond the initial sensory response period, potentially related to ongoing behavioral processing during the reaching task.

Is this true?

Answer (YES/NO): NO